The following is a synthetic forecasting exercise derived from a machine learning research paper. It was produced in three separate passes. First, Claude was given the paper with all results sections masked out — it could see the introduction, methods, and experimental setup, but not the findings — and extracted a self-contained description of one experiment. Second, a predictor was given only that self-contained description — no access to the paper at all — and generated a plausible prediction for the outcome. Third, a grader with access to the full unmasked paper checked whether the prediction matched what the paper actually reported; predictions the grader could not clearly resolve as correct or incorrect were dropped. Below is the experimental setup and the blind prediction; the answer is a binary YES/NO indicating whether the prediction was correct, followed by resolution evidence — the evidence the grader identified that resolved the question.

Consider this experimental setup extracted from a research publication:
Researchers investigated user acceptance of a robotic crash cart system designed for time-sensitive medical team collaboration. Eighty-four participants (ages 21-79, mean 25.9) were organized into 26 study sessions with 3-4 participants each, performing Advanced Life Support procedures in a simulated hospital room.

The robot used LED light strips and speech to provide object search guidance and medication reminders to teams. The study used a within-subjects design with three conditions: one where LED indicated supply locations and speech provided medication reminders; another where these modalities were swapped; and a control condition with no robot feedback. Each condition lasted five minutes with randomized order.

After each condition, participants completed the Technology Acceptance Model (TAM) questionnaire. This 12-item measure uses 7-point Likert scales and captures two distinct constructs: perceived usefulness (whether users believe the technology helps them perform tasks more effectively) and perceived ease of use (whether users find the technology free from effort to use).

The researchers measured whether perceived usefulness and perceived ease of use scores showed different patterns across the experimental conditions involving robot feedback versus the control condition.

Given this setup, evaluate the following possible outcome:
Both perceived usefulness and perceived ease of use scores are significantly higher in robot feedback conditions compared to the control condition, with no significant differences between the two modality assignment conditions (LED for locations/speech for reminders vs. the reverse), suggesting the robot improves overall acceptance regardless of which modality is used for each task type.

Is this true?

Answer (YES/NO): NO